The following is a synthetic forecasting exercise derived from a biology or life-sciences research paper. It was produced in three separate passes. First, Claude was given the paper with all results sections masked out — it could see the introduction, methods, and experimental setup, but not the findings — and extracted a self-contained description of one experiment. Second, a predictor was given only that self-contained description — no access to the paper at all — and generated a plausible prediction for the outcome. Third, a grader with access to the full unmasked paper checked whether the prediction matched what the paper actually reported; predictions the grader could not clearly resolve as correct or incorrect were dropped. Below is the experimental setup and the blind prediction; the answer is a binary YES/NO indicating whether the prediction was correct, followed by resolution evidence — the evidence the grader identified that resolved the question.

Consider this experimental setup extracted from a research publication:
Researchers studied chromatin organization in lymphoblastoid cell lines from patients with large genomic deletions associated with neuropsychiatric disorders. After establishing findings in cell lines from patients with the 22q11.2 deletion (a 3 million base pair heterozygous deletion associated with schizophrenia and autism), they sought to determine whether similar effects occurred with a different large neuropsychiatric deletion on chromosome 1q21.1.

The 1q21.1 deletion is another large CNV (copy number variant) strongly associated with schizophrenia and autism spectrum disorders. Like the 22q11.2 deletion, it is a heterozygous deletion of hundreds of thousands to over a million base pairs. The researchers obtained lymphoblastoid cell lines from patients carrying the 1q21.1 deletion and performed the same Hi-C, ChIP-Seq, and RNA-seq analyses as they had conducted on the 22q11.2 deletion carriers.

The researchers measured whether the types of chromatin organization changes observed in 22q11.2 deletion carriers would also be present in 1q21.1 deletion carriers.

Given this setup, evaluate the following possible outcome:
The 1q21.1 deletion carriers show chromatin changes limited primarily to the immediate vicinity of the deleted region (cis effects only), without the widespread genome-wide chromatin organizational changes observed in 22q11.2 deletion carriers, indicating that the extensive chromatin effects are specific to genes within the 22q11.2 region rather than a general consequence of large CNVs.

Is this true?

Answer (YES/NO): NO